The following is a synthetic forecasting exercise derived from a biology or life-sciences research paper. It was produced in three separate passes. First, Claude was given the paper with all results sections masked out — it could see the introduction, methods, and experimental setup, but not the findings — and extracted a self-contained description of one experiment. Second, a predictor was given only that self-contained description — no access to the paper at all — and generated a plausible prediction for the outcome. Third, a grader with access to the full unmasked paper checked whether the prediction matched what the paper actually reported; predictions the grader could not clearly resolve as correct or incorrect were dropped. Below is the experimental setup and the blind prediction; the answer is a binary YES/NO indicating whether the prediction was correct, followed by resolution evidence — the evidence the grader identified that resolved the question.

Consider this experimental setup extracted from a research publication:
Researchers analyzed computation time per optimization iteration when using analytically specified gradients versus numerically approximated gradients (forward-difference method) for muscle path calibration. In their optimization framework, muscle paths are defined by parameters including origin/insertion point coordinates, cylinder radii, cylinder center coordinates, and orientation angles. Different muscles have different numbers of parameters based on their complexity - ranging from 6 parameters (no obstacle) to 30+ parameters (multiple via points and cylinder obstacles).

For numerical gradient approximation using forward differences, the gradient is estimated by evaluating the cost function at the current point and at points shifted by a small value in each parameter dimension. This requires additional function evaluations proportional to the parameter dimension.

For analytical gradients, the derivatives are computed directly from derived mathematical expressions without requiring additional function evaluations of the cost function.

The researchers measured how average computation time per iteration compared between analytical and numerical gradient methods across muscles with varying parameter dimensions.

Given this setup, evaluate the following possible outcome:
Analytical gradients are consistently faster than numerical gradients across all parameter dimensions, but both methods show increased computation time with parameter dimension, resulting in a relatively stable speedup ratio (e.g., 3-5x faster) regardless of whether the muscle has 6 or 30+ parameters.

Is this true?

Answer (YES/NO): NO